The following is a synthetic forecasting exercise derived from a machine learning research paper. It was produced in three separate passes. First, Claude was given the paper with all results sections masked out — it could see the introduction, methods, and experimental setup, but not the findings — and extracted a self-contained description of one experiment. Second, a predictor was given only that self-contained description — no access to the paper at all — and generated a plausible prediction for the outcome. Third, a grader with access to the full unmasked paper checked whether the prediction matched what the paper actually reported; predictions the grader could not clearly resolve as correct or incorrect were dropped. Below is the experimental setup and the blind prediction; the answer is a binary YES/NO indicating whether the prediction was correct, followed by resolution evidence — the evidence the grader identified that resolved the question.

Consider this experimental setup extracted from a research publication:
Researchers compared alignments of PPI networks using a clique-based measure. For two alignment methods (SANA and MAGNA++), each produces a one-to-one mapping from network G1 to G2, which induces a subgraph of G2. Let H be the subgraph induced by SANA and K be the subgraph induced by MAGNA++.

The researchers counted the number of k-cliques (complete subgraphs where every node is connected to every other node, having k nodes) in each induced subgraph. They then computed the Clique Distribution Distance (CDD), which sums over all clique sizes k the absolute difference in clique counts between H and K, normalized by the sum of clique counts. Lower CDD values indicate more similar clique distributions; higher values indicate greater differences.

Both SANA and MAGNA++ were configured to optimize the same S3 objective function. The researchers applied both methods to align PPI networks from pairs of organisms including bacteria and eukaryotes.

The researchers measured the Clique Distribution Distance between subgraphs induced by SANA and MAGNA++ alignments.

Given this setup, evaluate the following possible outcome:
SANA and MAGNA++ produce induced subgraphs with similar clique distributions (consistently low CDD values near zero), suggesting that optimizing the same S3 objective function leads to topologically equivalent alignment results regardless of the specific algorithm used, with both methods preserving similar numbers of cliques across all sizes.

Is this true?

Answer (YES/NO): NO